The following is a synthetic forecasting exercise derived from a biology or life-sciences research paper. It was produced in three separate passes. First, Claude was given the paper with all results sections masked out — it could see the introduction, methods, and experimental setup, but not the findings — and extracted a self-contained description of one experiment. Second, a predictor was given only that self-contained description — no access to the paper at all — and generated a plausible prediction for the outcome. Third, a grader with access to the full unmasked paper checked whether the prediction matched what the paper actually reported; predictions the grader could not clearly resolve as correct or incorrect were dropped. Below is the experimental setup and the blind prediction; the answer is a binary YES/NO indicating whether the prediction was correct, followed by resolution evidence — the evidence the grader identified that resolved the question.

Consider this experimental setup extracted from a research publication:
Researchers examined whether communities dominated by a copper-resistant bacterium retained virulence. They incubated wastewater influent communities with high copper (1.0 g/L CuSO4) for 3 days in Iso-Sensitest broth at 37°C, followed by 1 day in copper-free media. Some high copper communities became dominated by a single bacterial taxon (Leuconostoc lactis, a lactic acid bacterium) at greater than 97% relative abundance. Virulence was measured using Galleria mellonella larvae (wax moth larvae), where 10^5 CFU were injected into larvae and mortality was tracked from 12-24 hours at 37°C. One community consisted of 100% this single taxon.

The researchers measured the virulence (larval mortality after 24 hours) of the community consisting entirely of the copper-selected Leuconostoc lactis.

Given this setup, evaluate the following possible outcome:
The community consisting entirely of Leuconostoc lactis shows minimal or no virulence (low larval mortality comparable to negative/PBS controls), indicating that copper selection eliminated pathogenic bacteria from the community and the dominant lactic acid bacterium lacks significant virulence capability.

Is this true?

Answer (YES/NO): YES